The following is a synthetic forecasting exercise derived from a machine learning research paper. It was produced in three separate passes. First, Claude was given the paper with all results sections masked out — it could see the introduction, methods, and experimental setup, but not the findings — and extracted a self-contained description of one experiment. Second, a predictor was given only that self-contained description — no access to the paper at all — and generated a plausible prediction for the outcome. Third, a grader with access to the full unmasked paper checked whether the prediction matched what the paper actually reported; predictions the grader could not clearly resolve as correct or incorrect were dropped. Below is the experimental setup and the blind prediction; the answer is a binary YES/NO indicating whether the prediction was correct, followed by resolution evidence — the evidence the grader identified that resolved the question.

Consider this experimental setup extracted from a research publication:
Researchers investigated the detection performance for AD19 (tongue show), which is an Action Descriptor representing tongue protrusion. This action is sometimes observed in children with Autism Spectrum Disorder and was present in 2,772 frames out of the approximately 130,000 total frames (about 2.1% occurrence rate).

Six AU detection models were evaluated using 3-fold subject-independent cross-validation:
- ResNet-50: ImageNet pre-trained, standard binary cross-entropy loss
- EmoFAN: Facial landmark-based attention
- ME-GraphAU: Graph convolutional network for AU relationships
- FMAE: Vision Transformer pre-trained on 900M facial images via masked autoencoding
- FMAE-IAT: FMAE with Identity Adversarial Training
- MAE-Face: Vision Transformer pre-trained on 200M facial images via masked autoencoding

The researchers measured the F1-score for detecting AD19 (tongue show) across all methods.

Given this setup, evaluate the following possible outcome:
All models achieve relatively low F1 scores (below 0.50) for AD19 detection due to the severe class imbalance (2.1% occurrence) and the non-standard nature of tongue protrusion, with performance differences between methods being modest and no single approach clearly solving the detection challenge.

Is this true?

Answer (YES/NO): NO